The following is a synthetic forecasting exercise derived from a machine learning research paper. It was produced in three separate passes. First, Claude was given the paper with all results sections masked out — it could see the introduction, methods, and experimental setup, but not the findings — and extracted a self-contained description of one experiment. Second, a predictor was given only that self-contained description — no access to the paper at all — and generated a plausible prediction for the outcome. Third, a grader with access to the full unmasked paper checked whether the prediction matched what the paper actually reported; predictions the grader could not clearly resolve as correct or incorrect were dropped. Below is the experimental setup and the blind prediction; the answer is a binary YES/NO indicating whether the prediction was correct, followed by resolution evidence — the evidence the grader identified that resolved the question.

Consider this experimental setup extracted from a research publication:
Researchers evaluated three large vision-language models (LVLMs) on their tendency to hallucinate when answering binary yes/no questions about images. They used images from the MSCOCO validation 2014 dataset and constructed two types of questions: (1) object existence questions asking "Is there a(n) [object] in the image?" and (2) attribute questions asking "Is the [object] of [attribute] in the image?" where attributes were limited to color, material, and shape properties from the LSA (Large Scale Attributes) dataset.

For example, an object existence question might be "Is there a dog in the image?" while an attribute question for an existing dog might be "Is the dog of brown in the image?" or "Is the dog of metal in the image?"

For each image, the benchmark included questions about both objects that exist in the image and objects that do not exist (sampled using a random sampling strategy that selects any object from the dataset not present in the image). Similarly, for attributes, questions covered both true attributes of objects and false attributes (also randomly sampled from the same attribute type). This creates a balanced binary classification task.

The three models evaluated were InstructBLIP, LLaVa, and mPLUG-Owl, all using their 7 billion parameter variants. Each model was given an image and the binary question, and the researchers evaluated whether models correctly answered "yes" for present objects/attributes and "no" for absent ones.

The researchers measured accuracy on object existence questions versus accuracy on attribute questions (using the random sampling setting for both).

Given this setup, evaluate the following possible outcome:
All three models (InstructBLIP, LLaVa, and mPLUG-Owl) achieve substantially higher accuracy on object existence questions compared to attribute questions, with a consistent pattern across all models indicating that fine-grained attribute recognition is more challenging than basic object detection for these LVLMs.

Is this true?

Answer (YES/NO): NO